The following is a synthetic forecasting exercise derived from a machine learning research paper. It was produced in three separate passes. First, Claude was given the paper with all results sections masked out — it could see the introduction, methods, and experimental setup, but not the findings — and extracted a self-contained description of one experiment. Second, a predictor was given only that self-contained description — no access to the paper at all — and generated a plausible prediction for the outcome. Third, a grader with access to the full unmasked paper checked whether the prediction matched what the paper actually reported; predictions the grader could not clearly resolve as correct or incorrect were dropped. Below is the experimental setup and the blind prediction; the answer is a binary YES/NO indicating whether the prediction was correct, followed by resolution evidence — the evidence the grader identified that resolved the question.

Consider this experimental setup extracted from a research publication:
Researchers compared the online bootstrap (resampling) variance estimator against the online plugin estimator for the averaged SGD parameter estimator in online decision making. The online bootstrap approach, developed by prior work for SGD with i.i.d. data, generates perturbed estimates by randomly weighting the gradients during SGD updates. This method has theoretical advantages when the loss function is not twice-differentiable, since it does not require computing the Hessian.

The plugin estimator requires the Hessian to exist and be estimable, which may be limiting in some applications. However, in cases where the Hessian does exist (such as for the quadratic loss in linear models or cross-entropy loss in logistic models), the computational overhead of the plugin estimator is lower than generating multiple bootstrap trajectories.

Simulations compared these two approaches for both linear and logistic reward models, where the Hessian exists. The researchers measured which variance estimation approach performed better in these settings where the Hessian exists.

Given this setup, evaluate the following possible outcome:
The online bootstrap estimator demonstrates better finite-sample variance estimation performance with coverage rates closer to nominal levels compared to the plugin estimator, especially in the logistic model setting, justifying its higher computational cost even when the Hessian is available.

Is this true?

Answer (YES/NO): NO